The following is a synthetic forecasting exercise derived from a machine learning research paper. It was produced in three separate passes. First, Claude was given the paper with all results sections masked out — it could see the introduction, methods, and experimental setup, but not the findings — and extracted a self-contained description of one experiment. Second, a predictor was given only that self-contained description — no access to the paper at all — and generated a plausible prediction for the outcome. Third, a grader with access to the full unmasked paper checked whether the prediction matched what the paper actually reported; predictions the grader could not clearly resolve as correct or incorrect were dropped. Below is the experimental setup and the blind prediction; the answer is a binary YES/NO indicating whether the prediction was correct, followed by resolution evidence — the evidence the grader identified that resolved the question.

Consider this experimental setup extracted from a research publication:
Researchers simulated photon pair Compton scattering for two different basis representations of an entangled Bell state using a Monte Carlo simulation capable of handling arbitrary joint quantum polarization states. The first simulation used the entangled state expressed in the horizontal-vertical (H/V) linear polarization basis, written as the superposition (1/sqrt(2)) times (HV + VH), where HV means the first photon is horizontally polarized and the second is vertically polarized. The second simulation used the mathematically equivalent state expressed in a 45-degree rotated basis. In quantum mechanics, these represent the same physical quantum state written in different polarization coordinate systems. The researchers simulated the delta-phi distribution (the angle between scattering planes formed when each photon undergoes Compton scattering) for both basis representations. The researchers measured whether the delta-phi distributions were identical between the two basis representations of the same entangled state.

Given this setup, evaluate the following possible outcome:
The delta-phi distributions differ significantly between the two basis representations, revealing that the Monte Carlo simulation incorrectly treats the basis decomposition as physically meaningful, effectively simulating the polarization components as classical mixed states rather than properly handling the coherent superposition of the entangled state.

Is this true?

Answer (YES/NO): NO